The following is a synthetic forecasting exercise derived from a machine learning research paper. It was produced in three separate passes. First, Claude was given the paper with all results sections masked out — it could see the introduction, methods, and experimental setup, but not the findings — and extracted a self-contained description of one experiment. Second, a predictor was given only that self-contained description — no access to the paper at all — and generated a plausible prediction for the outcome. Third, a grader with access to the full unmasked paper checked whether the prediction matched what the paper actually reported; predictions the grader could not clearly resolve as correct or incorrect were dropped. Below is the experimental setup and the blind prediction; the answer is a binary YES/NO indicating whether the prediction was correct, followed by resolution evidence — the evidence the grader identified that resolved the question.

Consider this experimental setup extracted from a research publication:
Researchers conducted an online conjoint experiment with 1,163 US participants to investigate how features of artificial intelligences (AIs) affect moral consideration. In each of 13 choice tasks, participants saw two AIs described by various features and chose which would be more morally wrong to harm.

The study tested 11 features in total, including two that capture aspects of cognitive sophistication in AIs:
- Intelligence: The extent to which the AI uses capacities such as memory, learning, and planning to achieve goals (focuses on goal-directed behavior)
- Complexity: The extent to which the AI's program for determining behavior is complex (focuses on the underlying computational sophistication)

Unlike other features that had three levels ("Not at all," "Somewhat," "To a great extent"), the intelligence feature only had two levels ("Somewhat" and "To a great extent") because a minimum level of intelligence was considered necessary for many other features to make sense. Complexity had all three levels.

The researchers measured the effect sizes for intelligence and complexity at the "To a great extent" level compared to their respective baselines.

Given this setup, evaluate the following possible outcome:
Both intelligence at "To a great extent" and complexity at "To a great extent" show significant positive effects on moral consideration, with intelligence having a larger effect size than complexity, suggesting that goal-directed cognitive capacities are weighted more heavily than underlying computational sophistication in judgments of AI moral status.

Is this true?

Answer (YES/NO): NO